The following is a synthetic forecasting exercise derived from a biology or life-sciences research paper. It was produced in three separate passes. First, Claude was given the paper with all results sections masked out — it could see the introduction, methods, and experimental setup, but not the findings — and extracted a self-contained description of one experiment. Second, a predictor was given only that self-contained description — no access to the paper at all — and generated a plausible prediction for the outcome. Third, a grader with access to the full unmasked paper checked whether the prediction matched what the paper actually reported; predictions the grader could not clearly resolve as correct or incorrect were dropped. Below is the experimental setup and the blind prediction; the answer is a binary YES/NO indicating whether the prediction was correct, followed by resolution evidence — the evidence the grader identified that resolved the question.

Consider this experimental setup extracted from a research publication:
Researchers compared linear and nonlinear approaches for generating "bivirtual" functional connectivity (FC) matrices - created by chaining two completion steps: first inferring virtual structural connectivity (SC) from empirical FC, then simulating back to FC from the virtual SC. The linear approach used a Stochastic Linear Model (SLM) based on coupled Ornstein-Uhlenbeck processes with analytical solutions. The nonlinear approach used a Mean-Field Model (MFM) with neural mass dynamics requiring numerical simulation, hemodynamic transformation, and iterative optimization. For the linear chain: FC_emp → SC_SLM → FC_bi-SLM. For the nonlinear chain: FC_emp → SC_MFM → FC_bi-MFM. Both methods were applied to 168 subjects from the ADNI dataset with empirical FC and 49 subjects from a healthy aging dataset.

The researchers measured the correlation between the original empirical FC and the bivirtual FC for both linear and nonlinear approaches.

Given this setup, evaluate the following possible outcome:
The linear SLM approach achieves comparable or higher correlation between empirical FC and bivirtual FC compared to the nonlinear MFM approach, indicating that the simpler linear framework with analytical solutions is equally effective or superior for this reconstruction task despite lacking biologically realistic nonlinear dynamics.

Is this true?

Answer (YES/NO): NO